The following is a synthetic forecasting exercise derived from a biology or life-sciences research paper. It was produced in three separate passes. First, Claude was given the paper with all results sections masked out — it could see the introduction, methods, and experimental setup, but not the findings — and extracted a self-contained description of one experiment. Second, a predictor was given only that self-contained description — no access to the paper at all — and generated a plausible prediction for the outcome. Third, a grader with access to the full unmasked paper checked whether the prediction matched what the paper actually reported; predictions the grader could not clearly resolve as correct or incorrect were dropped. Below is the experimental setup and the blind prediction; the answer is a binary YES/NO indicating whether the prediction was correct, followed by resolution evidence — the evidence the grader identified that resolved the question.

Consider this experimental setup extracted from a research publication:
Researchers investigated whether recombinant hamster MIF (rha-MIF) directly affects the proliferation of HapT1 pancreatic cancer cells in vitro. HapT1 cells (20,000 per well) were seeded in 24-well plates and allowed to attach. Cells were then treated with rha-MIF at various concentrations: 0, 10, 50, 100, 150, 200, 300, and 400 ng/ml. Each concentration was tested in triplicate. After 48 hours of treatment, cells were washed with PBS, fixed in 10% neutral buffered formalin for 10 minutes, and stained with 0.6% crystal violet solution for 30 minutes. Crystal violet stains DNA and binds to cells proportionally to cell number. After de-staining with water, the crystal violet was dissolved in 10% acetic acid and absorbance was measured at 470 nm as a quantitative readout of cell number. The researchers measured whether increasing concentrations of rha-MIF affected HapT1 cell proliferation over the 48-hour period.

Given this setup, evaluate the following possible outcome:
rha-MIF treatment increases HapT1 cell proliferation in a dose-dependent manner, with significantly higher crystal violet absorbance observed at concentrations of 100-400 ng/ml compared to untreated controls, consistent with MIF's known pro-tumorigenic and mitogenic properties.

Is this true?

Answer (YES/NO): NO